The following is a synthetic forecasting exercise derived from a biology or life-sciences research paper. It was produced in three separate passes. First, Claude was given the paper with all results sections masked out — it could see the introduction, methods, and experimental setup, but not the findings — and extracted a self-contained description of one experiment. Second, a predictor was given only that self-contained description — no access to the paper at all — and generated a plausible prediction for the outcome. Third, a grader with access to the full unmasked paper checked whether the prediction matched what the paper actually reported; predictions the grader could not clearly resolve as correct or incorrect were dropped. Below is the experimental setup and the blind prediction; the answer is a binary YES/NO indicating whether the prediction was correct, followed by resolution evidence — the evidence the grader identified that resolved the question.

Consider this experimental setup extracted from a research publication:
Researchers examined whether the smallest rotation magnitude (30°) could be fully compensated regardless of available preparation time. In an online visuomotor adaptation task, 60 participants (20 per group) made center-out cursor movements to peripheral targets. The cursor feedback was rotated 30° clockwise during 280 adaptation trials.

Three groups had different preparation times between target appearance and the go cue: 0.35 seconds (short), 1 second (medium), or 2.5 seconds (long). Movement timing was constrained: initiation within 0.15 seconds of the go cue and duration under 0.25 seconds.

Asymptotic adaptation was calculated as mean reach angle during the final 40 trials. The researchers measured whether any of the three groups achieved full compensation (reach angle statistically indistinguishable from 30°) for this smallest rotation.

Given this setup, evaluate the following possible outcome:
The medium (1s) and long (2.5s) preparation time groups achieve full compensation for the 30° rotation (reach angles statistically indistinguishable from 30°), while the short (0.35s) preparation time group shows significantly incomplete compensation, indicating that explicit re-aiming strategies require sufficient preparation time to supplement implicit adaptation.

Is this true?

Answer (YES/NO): NO